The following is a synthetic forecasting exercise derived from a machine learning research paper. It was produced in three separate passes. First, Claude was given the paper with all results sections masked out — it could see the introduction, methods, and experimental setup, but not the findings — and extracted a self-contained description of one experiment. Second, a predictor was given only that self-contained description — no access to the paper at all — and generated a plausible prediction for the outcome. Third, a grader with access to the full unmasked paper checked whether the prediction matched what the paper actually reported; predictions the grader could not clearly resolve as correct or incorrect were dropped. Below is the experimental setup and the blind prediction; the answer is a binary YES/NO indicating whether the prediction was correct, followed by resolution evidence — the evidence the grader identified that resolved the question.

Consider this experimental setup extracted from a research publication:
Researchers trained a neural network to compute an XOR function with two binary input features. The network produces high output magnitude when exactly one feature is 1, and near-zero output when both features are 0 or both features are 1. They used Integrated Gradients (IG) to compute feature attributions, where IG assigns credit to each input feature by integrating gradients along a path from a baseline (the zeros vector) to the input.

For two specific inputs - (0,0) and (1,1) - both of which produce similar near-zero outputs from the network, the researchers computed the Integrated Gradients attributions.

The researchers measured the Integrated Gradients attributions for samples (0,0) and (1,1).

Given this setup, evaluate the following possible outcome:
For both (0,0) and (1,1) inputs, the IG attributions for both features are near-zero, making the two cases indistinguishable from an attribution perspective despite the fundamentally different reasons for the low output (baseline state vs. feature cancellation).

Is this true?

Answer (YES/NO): YES